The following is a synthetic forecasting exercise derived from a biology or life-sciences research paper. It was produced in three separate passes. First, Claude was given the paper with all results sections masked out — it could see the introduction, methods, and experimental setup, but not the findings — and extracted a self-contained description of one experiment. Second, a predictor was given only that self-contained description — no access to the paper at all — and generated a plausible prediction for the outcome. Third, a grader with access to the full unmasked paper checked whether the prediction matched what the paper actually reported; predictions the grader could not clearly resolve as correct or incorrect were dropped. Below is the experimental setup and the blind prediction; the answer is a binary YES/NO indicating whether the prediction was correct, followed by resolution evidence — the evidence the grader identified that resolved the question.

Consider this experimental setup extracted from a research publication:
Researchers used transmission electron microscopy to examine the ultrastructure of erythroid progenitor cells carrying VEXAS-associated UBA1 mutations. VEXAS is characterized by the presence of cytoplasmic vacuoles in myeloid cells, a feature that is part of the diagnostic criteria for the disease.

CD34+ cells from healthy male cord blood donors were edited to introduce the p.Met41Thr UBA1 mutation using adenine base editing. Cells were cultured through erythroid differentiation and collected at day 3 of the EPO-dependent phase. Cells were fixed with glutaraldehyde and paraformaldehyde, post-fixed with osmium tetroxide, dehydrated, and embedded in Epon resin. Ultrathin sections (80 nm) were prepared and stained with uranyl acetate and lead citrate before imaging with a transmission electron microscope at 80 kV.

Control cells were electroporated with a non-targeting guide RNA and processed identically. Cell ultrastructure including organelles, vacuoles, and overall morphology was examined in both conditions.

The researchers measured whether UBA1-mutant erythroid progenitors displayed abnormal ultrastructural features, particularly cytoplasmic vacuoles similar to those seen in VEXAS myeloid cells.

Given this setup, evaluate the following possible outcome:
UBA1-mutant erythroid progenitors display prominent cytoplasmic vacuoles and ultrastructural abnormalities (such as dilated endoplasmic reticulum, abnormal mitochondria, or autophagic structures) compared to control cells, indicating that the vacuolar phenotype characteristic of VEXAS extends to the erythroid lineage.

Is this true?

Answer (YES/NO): YES